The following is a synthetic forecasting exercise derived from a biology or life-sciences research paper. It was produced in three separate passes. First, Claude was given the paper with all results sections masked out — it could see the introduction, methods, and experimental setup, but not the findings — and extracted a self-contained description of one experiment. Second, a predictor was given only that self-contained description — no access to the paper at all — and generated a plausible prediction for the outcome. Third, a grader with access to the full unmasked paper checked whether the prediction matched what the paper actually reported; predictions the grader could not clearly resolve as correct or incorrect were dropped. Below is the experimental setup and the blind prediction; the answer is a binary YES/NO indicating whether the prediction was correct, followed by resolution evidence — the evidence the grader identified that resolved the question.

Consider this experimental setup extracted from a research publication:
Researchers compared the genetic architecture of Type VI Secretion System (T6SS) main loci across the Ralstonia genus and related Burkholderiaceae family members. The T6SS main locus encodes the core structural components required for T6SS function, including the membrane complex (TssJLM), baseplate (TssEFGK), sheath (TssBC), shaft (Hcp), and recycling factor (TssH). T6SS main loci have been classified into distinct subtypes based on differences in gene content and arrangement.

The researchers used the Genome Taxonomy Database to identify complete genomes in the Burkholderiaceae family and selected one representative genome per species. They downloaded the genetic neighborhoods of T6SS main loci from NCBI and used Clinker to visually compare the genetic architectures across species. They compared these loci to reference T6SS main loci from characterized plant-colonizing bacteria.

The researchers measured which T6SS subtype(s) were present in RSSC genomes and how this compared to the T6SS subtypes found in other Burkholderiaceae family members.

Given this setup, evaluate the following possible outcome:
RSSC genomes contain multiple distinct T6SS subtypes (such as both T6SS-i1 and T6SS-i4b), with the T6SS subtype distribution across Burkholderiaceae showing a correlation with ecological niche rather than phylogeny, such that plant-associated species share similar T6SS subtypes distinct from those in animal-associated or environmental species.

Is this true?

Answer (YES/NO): NO